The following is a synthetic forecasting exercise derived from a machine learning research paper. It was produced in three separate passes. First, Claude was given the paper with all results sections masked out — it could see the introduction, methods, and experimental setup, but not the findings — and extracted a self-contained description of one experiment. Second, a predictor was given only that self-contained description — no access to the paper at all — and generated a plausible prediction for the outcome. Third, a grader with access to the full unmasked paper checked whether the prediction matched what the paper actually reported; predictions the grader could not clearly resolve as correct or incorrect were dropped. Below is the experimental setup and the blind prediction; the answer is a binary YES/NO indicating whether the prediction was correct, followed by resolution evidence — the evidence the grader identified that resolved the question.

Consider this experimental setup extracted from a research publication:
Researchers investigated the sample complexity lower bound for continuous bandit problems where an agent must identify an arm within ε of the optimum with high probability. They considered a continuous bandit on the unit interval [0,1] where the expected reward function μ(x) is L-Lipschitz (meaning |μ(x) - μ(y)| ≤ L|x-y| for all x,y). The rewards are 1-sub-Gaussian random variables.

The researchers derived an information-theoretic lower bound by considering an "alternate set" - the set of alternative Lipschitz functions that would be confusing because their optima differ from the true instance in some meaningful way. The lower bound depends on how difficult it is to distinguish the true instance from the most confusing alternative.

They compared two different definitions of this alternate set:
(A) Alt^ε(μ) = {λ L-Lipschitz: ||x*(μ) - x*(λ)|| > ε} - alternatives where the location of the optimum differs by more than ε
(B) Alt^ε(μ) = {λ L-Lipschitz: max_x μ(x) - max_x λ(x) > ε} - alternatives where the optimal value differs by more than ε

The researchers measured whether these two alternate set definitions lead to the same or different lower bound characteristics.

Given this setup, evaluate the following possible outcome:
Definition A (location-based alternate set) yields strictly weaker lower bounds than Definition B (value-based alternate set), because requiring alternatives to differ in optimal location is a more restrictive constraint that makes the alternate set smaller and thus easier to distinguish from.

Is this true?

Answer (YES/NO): NO